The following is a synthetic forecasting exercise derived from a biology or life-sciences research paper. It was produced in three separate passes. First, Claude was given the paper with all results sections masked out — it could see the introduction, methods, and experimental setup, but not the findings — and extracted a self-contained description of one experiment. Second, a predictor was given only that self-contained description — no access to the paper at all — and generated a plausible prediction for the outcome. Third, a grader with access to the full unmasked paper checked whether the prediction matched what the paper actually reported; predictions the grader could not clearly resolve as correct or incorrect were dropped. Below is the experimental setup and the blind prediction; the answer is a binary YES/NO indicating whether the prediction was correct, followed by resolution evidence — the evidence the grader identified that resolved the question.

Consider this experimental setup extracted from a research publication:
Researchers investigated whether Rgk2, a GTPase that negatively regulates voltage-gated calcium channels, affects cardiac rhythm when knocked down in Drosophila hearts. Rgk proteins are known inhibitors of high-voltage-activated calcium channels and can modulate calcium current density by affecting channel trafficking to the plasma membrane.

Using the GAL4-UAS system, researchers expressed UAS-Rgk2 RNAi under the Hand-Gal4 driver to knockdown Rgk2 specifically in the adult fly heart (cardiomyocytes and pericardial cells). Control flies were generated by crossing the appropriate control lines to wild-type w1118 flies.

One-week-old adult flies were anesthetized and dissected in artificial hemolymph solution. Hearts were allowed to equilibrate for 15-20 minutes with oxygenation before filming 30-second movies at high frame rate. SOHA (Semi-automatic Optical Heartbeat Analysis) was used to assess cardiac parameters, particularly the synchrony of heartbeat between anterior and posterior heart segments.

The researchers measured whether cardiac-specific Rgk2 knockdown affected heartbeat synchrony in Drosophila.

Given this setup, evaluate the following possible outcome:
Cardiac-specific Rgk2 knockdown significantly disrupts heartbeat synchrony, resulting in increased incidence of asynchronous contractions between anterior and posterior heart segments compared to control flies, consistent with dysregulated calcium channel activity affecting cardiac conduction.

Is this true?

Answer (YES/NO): NO